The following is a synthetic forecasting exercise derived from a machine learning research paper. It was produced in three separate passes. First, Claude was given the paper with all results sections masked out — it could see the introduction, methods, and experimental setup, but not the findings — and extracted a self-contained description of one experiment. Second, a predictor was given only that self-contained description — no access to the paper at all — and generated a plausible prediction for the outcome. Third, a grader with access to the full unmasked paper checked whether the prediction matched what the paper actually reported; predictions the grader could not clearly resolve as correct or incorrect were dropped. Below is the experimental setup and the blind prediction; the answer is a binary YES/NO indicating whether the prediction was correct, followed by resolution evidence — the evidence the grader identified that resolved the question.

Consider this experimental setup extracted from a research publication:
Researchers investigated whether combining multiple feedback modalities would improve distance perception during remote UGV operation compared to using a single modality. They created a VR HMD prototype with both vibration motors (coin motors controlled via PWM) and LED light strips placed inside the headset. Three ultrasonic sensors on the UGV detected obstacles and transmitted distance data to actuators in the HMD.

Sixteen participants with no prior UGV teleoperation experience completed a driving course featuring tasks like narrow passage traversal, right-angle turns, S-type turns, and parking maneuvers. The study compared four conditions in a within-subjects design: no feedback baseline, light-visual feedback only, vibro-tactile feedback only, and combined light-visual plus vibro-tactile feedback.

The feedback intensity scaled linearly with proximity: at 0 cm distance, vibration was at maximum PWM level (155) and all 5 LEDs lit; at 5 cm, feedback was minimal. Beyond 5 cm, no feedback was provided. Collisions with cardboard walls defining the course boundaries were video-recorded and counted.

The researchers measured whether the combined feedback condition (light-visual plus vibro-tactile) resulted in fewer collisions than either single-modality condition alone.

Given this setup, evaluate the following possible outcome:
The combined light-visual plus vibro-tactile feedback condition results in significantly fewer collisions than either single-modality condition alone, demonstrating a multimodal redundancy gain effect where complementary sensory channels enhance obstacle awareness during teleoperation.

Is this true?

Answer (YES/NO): NO